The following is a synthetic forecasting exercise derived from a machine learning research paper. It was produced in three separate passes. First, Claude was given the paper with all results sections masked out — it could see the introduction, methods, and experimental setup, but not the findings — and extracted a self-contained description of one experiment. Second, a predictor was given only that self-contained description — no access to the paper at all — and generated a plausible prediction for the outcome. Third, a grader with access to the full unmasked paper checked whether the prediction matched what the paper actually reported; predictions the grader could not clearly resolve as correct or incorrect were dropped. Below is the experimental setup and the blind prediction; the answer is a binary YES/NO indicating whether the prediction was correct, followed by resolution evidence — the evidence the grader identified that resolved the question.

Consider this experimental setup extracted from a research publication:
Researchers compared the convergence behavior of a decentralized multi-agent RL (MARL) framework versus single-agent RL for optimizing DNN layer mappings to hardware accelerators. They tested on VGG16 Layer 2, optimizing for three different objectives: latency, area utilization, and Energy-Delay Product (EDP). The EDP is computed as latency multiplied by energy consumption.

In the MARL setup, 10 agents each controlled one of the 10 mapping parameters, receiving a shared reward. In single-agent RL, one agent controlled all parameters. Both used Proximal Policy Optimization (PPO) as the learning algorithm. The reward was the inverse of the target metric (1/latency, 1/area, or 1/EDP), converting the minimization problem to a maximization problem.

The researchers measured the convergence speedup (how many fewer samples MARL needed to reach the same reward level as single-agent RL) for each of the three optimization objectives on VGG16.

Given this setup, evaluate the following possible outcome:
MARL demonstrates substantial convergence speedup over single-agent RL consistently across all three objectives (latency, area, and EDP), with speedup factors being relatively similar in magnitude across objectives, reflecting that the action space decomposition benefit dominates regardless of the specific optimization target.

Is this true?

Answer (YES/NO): NO